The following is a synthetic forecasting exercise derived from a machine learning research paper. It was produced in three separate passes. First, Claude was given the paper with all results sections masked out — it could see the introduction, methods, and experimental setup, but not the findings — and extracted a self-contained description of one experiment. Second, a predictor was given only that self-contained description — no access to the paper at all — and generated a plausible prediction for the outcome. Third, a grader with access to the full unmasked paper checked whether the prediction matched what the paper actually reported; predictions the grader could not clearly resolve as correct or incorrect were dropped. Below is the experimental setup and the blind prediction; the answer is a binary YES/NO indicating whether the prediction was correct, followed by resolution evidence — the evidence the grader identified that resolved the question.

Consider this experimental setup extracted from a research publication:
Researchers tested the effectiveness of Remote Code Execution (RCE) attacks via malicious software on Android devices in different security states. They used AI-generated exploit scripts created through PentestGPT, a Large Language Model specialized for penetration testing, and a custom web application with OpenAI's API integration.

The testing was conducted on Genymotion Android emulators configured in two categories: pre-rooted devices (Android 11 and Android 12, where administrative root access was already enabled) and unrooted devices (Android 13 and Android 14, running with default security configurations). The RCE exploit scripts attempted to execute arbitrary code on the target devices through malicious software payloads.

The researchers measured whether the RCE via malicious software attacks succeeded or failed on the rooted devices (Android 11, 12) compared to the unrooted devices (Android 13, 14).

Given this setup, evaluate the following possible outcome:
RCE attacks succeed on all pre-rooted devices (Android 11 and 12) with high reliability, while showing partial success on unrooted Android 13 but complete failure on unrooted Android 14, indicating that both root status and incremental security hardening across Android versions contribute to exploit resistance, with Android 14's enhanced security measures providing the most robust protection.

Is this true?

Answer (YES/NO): NO